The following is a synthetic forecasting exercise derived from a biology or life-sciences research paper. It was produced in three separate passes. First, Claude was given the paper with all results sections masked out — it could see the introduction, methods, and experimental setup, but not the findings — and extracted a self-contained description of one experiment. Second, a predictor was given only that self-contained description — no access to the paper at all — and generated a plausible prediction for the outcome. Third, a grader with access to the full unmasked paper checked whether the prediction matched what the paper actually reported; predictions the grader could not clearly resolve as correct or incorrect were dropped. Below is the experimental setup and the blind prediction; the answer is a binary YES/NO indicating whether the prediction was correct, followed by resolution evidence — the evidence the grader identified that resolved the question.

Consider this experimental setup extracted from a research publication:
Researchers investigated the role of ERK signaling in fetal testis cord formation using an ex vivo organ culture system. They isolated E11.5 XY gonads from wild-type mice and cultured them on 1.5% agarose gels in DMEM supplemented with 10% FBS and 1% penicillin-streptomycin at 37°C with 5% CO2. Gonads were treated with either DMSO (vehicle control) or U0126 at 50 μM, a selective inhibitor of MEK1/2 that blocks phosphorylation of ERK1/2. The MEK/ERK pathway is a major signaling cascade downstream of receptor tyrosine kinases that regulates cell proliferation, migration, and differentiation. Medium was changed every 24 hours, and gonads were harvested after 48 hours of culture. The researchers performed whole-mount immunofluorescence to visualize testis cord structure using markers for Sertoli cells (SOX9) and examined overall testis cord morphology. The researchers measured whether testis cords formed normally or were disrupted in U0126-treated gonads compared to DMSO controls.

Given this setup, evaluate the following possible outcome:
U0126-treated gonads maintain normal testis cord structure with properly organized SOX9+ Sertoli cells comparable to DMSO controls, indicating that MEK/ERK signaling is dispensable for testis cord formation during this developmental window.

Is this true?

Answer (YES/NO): NO